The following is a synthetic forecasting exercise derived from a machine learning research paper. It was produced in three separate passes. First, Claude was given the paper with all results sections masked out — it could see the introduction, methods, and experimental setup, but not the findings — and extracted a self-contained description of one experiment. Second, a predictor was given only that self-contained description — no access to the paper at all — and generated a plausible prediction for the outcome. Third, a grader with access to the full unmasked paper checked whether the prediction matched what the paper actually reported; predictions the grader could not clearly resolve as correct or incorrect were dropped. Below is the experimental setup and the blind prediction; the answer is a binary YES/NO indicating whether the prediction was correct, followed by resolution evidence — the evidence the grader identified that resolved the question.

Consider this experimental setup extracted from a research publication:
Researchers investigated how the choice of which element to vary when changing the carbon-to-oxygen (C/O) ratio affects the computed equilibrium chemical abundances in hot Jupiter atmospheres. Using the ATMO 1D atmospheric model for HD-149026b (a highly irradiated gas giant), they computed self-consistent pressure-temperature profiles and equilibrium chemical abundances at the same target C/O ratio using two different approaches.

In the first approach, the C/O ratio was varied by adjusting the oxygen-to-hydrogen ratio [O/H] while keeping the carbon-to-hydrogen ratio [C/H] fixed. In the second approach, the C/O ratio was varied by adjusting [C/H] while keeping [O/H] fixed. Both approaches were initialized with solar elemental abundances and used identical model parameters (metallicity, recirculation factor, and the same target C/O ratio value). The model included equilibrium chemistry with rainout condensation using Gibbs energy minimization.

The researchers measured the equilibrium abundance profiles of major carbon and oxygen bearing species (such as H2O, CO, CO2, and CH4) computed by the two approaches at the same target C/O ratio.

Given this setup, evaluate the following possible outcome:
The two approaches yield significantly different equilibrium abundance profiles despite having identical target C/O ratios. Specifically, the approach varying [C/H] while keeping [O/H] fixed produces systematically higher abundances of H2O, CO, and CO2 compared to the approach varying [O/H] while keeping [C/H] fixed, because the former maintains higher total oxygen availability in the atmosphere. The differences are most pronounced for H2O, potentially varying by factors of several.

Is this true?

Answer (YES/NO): NO